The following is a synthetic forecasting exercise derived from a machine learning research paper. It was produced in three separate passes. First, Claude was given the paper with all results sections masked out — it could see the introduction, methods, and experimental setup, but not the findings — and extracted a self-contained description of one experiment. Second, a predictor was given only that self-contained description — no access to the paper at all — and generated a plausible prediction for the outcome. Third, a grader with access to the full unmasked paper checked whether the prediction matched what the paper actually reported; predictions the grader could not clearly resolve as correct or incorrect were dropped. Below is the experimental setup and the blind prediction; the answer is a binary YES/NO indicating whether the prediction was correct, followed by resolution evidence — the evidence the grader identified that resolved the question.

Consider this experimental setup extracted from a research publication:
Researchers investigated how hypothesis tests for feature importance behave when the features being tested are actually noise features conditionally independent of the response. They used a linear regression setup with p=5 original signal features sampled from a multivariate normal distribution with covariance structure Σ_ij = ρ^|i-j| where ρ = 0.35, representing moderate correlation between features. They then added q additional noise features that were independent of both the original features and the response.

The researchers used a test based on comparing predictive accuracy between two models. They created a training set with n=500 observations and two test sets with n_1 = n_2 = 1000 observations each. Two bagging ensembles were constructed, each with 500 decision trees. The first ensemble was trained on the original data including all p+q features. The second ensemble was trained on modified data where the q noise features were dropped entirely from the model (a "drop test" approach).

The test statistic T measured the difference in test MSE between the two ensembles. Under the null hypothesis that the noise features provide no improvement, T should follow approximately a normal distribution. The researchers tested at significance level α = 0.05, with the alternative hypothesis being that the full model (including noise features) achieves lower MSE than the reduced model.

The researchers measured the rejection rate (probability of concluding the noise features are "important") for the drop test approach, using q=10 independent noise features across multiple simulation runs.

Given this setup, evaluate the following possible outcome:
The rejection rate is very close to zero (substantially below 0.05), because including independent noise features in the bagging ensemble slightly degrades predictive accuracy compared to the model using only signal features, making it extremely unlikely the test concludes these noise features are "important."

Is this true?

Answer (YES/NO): NO